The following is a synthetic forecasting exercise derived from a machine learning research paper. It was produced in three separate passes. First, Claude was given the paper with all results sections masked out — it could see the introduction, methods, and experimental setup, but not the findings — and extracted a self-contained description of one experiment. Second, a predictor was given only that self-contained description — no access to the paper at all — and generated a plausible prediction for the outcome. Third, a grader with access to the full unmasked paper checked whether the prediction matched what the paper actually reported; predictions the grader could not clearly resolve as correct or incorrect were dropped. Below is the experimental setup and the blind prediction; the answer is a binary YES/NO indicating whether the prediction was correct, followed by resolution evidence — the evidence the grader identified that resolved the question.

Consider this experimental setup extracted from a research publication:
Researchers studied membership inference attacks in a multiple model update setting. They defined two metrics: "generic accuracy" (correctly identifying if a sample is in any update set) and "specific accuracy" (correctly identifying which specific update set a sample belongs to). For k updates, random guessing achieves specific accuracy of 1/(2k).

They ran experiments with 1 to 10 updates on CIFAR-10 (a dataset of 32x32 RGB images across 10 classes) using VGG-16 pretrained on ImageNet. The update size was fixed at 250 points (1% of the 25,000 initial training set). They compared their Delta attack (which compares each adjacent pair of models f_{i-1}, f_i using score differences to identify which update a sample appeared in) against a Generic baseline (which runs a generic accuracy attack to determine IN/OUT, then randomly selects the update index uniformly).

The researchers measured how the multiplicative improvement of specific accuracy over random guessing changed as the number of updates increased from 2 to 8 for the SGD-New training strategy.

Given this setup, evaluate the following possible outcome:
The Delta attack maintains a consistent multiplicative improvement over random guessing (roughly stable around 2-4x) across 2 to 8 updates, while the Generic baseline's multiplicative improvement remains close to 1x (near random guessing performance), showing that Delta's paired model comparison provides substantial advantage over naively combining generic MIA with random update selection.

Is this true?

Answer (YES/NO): NO